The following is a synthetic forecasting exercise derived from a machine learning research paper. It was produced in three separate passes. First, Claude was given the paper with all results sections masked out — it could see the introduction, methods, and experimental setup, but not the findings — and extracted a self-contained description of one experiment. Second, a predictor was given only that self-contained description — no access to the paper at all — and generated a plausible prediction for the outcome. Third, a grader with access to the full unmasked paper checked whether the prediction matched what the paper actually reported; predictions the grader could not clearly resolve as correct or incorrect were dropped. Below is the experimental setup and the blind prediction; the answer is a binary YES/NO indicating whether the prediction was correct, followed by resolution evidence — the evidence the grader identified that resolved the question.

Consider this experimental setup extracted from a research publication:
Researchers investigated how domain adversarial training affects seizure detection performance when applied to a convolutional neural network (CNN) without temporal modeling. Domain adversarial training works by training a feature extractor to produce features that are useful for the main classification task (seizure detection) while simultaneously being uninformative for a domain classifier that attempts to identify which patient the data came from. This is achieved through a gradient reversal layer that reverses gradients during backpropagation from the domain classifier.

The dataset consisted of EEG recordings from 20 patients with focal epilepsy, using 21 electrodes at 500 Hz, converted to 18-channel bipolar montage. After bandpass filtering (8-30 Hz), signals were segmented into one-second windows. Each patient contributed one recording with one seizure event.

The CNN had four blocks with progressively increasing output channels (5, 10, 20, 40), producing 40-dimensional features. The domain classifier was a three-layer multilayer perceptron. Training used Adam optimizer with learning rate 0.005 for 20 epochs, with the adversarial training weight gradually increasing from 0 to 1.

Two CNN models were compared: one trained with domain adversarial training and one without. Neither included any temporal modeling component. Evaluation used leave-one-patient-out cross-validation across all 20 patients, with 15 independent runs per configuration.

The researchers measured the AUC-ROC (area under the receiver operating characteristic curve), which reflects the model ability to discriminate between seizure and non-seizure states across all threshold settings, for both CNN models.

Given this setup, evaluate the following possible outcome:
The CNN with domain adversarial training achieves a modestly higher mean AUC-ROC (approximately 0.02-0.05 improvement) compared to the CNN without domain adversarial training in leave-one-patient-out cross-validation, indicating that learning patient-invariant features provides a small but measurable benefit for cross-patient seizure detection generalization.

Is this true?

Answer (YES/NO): NO